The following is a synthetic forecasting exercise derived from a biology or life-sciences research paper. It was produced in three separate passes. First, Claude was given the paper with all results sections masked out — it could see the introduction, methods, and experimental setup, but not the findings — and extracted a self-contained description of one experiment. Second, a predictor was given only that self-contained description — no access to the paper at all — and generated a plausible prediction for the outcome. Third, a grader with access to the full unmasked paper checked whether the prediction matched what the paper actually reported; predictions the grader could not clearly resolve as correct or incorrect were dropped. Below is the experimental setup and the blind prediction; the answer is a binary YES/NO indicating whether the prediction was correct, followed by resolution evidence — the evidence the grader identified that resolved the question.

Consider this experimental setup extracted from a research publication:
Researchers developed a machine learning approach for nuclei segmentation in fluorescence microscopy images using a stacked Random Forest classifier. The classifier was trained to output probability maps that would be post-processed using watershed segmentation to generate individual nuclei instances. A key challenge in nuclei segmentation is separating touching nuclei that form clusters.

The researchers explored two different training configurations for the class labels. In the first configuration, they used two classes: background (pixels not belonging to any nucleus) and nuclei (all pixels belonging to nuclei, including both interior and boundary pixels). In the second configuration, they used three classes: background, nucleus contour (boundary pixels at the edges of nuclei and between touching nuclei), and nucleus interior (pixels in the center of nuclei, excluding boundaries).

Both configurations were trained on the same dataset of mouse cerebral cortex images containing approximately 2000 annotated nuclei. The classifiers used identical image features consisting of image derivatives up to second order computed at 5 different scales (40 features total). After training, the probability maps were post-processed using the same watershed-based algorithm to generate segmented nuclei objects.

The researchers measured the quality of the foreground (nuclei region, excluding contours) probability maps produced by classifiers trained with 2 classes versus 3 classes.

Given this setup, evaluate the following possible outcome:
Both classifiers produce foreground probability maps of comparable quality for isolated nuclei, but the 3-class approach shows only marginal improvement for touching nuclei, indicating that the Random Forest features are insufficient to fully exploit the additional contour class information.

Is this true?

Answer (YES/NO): NO